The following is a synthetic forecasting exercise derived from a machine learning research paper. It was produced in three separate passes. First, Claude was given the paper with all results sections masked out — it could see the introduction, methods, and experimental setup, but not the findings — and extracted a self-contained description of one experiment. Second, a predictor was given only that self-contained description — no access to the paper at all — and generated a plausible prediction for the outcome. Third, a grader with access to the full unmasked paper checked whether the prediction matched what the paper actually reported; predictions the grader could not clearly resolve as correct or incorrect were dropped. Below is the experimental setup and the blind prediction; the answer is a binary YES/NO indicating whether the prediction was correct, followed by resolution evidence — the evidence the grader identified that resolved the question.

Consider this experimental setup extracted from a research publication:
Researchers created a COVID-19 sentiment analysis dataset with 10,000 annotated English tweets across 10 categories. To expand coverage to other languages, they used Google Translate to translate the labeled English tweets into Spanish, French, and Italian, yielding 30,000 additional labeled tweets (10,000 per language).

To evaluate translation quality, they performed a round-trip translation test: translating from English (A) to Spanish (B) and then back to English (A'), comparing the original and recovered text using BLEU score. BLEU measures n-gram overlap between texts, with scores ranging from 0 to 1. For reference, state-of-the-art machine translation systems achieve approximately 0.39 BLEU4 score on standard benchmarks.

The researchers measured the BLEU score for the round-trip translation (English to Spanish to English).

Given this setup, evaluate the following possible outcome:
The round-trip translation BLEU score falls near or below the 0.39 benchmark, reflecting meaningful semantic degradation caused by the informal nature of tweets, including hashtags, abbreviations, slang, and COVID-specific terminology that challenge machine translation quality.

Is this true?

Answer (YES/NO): NO